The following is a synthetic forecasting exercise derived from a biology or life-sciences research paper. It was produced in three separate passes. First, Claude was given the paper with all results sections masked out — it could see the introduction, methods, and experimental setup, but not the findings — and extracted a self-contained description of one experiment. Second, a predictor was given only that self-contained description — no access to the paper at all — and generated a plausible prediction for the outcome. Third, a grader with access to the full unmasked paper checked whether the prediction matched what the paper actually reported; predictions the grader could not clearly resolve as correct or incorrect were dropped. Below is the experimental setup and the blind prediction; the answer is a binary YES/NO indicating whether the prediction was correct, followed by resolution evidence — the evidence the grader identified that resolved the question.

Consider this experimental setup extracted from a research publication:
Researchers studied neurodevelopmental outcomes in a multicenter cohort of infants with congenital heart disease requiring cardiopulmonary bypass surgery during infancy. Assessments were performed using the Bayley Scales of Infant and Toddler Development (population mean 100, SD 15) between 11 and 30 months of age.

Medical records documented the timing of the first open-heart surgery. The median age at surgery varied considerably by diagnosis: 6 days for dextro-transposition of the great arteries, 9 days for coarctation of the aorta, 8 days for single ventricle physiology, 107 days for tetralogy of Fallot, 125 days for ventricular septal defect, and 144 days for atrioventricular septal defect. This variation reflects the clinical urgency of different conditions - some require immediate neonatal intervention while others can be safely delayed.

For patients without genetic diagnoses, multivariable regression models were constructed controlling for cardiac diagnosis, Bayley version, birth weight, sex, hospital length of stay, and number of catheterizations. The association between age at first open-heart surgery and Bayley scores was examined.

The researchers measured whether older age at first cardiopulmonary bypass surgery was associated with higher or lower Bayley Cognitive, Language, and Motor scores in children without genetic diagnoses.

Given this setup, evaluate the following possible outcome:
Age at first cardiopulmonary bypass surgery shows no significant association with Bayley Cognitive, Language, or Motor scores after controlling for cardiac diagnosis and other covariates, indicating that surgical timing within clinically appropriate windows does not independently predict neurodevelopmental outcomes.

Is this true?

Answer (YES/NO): NO